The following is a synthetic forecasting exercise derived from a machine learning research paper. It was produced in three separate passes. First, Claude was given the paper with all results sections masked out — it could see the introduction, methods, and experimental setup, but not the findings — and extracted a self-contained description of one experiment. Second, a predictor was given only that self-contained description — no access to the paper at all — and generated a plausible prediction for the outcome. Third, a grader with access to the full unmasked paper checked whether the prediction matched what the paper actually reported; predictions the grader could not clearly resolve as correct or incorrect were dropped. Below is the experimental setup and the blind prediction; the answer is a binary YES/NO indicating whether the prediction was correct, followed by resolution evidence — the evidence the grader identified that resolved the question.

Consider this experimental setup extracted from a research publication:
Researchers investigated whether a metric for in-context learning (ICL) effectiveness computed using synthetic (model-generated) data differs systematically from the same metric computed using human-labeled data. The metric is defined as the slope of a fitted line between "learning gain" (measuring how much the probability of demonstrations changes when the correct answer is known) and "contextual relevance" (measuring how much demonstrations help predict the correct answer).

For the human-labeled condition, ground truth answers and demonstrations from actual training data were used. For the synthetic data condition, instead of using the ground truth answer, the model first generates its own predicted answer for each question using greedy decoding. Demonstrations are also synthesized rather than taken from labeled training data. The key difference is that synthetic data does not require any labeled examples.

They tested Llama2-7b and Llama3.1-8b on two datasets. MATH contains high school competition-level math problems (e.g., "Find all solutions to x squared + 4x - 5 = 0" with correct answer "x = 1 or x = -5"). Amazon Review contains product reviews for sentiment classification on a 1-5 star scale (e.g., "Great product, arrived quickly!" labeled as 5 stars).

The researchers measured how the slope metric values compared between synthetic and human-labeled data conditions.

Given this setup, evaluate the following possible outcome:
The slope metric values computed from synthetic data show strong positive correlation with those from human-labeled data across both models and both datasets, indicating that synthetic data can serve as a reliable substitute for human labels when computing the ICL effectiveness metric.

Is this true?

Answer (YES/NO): NO